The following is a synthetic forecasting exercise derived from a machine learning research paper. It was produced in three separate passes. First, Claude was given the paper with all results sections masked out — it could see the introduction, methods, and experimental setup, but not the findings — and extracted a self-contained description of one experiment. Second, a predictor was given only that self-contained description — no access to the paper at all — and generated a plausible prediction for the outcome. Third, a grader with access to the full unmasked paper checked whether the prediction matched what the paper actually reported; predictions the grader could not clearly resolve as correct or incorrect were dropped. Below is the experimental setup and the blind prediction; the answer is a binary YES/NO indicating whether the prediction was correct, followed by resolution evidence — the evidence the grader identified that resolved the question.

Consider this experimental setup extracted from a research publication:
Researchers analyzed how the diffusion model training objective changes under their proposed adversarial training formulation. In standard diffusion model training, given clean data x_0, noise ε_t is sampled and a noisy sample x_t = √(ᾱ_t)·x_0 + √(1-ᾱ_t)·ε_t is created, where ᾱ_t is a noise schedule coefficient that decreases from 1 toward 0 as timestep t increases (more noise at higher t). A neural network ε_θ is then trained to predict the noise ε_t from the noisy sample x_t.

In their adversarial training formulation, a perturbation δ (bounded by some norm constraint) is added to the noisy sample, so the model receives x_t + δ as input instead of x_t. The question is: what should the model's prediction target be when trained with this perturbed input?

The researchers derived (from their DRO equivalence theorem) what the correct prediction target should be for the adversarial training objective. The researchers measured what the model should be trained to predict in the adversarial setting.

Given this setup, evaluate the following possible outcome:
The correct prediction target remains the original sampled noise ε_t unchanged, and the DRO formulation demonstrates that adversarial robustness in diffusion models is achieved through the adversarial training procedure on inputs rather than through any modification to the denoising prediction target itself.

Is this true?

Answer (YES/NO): NO